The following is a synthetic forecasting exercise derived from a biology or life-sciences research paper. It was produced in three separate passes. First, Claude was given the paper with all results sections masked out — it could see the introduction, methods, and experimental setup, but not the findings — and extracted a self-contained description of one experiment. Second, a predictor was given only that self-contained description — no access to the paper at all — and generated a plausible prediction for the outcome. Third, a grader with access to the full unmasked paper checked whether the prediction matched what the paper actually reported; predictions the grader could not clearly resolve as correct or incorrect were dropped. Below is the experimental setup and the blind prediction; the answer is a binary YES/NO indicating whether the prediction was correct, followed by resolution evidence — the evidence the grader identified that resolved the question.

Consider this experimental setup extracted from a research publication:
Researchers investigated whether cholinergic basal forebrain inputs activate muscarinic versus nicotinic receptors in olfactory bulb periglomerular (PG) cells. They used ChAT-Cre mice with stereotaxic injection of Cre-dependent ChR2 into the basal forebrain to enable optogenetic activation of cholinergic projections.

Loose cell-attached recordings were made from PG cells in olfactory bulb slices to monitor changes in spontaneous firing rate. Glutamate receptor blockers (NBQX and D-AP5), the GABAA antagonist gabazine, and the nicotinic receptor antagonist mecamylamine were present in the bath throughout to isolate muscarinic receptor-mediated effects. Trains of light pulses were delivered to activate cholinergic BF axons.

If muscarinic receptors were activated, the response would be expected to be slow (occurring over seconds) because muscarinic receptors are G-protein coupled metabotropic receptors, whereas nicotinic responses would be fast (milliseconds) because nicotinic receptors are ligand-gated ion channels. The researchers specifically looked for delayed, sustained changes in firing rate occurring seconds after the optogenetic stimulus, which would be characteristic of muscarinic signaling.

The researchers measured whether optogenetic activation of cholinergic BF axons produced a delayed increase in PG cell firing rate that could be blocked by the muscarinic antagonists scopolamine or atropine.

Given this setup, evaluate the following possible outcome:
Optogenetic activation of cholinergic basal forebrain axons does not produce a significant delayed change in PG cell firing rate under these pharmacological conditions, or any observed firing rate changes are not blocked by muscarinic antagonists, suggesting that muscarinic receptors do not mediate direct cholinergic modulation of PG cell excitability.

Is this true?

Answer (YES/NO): NO